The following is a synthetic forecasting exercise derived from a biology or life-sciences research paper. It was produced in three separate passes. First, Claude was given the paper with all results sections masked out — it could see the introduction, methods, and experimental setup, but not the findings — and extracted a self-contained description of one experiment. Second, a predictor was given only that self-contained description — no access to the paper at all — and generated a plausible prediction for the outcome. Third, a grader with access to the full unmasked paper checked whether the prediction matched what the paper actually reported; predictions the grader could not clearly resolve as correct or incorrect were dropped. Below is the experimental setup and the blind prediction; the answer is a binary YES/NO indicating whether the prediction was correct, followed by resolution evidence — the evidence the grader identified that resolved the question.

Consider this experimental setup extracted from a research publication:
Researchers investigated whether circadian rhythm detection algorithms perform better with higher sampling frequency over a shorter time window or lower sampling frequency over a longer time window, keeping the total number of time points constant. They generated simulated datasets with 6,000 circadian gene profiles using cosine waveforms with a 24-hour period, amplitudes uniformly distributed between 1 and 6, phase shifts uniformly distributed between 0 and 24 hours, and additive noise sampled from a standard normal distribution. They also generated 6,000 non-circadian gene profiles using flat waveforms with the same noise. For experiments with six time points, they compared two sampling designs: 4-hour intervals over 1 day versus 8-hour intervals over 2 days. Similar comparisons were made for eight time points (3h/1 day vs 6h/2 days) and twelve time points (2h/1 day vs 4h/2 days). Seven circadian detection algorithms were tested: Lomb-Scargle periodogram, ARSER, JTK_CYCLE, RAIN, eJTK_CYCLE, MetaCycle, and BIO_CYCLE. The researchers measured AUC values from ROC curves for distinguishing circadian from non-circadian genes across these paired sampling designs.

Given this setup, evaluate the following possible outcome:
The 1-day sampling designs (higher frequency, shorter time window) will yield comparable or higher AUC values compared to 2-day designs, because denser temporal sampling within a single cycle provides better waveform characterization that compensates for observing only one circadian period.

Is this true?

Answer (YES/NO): YES